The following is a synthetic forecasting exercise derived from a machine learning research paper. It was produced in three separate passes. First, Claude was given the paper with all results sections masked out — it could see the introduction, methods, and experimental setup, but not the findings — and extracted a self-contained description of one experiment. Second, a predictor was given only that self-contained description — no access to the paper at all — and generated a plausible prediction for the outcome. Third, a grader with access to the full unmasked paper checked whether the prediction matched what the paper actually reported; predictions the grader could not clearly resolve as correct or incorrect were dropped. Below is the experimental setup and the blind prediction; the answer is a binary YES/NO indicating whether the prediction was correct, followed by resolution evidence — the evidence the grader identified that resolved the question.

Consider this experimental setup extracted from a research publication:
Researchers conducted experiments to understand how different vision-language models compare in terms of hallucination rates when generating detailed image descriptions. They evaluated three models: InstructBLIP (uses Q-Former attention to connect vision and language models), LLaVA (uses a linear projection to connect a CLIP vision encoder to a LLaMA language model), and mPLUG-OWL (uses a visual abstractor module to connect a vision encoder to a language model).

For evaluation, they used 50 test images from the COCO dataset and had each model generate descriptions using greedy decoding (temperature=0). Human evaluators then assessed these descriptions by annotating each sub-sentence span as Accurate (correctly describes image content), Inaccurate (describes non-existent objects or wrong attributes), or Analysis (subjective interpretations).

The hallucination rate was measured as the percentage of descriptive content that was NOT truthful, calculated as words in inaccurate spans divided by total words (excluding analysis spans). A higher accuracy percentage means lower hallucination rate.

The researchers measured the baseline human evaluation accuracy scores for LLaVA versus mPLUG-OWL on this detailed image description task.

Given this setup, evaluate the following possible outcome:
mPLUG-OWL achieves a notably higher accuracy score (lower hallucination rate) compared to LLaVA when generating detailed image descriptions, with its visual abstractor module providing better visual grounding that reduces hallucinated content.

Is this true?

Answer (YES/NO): NO